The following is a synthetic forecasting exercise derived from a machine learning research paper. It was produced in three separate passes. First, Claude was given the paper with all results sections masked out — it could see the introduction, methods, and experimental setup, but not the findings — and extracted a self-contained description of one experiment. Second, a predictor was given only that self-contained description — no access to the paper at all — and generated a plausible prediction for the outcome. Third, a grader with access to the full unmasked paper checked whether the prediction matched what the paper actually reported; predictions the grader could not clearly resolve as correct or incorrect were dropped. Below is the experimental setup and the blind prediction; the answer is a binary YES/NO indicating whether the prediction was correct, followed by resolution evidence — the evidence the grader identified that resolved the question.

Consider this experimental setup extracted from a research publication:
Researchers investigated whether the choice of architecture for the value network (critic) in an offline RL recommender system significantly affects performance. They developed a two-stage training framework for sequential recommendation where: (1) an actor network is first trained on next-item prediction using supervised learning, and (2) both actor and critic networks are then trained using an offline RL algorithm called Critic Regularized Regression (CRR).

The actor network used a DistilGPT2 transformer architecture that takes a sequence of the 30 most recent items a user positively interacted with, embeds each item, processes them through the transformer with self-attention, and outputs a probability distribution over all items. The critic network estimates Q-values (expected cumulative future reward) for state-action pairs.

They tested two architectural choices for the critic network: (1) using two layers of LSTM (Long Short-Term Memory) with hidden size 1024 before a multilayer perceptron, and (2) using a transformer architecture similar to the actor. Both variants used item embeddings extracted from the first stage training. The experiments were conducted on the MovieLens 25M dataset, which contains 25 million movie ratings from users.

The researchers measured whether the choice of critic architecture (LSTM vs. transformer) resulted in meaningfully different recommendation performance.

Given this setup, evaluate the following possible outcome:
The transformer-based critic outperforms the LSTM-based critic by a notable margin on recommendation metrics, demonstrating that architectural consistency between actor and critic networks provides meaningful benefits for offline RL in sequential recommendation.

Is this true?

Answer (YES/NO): NO